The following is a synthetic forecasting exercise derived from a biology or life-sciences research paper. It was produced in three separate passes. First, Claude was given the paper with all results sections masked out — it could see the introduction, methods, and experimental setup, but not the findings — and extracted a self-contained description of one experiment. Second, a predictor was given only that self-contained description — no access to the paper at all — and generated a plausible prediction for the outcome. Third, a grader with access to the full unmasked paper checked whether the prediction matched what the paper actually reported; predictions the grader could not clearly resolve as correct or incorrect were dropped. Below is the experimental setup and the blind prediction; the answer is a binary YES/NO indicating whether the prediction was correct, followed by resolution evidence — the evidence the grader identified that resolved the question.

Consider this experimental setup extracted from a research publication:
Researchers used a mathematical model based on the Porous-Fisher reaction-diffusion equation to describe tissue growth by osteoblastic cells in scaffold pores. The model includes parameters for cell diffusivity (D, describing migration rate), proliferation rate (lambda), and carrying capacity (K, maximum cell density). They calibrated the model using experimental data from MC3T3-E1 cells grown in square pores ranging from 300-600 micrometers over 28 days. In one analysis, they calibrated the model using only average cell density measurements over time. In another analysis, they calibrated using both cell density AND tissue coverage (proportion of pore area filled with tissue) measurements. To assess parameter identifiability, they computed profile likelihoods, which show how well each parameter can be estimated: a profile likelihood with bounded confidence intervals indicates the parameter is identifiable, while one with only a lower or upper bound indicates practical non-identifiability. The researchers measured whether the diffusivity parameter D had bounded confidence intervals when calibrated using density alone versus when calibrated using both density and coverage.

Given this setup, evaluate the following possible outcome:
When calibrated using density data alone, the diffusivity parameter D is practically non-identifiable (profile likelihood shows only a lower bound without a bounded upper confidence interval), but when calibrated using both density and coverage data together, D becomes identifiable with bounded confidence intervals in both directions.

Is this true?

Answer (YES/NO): YES